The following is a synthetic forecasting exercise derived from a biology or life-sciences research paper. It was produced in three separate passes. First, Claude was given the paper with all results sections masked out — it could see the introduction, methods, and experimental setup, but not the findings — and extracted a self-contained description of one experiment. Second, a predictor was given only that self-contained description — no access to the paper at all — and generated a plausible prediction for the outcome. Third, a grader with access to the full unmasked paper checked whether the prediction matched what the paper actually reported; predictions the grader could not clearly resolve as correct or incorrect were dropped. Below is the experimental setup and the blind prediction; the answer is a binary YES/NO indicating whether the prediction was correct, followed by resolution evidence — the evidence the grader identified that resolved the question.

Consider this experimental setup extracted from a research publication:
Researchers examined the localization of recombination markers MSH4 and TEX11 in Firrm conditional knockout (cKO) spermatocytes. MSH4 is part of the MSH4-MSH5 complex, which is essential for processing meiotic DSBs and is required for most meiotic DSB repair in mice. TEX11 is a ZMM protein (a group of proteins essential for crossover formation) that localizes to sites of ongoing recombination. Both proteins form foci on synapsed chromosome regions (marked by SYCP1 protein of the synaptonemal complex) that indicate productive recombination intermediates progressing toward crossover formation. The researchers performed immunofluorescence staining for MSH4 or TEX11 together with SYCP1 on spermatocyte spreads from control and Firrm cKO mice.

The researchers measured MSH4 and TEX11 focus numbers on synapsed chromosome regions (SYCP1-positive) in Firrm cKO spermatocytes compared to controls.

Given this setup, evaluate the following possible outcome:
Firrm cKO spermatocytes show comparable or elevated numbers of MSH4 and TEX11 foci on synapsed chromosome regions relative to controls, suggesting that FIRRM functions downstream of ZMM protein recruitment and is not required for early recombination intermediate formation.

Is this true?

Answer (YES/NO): NO